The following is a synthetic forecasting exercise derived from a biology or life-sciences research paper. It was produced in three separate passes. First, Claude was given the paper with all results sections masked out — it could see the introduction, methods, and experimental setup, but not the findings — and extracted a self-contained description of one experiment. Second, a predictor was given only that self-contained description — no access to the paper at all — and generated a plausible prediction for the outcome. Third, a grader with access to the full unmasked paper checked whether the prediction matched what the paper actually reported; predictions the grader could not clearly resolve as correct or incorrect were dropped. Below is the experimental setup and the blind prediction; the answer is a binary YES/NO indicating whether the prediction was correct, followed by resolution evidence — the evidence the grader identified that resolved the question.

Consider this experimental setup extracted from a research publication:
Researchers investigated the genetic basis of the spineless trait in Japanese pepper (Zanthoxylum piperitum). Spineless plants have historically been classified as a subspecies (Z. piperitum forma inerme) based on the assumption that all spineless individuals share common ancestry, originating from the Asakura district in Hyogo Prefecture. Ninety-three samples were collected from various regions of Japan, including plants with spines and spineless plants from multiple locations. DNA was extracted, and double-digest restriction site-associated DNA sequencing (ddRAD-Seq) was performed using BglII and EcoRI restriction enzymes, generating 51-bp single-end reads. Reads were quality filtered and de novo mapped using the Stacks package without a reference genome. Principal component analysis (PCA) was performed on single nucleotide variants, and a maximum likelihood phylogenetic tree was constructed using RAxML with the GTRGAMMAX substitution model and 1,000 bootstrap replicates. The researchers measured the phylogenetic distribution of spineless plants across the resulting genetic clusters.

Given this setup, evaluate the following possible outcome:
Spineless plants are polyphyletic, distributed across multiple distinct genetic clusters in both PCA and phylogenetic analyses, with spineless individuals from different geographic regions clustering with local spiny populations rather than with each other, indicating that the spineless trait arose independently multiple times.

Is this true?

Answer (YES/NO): YES